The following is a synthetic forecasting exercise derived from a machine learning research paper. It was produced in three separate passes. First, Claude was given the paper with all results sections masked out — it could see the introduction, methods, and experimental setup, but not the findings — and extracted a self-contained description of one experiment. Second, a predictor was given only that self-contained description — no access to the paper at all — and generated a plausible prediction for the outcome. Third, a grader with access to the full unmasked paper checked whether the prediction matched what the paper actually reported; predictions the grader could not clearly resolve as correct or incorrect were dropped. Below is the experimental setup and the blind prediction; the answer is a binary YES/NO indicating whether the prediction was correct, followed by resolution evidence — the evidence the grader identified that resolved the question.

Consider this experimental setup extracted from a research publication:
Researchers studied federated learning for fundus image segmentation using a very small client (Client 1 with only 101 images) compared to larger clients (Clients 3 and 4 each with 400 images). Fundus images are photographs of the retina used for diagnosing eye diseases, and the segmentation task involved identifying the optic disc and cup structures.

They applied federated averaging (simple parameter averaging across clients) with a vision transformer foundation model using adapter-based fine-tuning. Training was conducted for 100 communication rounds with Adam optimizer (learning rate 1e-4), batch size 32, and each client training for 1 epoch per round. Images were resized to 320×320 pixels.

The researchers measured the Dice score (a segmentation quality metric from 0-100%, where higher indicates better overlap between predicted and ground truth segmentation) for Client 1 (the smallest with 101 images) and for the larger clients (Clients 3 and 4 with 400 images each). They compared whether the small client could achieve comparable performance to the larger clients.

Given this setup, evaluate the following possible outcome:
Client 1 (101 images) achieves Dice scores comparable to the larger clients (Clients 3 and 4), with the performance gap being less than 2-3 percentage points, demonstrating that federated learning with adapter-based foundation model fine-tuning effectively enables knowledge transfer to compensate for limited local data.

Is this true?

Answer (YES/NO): NO